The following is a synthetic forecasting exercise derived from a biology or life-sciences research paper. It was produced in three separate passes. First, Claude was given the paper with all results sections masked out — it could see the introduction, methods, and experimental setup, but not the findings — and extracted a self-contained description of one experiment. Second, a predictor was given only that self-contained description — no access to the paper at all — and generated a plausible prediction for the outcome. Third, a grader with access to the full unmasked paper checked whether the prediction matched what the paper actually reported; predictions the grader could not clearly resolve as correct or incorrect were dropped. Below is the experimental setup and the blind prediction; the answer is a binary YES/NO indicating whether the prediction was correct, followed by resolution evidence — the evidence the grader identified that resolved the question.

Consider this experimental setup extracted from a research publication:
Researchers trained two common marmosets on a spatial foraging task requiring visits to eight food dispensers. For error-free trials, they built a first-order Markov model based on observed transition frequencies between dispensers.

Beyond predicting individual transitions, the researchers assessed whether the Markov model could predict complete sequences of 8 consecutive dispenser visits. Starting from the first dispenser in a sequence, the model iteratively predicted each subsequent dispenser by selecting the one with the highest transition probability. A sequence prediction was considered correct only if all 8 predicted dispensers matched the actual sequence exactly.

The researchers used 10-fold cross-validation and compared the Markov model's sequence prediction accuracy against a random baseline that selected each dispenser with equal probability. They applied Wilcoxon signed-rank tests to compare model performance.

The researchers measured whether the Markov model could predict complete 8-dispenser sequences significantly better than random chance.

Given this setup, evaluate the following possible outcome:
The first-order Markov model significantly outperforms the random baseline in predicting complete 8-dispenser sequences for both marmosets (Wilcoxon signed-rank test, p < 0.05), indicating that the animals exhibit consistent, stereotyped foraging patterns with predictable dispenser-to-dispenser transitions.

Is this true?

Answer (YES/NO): YES